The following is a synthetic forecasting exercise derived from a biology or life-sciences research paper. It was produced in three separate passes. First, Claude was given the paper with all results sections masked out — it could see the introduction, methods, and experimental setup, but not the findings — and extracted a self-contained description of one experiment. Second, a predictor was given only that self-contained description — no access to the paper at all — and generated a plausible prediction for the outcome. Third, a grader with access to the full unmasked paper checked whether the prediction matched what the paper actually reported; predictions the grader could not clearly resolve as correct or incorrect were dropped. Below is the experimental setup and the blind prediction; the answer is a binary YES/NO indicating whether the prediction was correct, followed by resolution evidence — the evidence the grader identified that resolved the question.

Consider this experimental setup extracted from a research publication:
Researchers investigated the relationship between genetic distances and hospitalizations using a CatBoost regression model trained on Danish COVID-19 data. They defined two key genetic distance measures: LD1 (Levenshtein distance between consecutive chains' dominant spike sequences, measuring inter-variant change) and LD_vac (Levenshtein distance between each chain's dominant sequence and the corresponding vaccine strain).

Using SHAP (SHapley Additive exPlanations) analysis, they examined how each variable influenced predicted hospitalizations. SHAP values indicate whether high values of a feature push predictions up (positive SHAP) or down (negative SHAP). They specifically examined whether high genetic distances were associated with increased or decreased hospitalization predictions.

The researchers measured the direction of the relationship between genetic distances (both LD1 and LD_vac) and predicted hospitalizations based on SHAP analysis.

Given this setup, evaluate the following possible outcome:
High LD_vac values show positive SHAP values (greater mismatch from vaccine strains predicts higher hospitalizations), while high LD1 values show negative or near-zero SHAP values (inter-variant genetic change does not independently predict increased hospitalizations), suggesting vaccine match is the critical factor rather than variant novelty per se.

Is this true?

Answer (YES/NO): NO